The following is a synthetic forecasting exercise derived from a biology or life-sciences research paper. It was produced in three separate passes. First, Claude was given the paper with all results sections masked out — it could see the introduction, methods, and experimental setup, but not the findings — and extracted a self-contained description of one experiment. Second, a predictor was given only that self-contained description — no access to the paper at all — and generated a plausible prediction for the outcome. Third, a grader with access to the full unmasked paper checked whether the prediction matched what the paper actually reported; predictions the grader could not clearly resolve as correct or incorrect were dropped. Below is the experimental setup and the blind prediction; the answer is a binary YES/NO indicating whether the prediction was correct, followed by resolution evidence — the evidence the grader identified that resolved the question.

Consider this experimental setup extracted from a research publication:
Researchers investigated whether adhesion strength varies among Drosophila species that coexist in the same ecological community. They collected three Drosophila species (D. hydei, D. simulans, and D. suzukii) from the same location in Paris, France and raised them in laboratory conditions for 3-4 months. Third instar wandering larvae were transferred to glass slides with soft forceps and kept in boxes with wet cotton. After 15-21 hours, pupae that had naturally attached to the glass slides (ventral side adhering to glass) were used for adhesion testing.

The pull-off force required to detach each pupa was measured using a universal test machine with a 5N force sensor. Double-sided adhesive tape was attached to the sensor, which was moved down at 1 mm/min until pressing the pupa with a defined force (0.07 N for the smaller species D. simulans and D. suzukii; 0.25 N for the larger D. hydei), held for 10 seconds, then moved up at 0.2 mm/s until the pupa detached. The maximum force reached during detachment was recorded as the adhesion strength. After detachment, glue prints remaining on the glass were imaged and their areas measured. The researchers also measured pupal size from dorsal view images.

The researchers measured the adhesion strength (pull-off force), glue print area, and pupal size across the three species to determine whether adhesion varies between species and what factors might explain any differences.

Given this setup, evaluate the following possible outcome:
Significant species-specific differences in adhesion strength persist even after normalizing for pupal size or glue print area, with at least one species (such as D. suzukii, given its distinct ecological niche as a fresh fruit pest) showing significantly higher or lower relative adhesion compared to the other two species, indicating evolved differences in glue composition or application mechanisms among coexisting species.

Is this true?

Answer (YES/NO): NO